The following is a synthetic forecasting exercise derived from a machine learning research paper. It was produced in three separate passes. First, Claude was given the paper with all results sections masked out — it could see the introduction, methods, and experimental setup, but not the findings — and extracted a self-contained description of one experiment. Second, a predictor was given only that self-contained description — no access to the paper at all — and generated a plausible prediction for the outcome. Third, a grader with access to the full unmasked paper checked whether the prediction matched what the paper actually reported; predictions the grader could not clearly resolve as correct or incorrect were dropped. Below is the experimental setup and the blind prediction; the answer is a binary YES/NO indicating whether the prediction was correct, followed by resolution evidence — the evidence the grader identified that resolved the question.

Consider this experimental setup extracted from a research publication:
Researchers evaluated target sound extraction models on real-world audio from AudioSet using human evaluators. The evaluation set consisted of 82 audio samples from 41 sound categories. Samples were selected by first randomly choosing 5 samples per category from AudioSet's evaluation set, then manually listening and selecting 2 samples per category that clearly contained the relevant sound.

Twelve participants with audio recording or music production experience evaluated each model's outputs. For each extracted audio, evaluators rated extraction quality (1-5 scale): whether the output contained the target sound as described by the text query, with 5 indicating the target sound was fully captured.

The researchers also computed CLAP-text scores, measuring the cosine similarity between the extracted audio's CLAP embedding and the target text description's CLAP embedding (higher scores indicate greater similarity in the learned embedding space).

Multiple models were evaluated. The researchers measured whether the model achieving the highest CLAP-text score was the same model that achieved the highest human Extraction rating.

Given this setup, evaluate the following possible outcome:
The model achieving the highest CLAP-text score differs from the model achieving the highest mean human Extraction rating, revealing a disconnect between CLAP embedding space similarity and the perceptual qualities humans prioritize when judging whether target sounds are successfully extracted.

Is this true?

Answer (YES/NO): YES